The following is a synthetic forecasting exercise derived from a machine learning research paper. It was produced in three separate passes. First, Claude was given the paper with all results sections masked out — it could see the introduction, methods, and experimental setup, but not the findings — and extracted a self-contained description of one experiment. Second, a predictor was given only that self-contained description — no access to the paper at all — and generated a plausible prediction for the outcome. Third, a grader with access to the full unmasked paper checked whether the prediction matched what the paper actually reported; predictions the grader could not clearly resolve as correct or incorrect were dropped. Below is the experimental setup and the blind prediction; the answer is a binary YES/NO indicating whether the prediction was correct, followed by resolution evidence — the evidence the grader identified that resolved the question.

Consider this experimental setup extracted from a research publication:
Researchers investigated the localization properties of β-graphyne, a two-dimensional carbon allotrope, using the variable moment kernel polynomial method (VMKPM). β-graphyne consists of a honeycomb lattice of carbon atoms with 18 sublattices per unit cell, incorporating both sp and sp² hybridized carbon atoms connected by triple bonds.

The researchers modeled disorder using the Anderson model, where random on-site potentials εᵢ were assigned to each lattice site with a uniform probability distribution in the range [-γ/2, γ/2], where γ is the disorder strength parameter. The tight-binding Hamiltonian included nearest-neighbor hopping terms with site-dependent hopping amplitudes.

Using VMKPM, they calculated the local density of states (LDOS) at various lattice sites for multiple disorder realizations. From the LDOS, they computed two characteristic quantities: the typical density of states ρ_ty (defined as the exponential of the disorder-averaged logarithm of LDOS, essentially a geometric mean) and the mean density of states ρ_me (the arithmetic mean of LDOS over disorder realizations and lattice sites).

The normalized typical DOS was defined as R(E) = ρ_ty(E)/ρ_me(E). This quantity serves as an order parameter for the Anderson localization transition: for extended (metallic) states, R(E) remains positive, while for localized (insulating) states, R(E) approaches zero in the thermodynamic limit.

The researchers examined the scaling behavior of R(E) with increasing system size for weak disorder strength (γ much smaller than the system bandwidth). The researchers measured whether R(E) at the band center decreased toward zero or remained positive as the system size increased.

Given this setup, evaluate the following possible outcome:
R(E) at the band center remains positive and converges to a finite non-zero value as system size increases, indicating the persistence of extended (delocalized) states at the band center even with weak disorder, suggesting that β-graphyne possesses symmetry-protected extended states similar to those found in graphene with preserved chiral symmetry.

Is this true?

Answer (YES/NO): NO